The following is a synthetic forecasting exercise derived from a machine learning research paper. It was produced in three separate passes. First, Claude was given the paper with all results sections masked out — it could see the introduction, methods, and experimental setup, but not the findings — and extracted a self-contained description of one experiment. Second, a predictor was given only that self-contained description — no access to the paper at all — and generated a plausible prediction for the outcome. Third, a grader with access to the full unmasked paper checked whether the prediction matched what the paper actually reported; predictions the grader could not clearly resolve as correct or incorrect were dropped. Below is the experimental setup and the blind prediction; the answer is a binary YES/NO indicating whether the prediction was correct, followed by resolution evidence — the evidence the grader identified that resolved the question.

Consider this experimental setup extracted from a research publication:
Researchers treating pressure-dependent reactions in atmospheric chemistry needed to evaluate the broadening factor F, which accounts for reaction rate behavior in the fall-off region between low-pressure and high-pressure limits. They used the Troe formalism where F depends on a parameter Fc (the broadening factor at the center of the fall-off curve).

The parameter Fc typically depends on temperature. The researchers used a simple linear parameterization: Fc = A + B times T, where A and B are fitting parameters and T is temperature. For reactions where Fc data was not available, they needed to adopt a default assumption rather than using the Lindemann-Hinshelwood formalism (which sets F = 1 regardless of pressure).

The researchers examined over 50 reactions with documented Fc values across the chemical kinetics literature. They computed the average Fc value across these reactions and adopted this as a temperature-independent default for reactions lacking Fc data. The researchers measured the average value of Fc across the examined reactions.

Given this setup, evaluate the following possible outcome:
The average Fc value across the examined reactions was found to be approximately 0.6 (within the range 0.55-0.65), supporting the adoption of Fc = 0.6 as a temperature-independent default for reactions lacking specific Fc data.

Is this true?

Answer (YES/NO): NO